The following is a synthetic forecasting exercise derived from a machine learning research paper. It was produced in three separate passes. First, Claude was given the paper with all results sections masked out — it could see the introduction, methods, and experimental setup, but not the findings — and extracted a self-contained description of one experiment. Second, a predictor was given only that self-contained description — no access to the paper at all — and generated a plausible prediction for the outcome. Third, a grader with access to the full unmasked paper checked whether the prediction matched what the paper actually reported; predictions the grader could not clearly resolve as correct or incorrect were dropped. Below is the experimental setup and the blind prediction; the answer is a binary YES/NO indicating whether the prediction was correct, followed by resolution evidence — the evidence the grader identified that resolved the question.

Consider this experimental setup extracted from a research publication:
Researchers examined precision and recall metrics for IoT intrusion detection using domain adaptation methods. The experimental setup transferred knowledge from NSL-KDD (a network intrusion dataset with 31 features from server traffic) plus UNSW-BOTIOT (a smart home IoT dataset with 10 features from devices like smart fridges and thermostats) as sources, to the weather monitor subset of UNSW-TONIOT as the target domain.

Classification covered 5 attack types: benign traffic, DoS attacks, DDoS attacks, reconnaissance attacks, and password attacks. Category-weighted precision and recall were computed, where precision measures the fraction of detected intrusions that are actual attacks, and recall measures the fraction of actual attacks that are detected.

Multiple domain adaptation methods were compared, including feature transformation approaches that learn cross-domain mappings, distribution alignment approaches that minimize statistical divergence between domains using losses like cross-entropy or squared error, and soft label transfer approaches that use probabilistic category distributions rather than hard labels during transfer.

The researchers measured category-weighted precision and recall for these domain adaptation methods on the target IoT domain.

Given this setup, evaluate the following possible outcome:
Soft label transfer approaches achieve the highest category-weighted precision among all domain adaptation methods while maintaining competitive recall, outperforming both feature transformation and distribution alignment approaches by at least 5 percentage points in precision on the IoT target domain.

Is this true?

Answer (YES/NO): NO